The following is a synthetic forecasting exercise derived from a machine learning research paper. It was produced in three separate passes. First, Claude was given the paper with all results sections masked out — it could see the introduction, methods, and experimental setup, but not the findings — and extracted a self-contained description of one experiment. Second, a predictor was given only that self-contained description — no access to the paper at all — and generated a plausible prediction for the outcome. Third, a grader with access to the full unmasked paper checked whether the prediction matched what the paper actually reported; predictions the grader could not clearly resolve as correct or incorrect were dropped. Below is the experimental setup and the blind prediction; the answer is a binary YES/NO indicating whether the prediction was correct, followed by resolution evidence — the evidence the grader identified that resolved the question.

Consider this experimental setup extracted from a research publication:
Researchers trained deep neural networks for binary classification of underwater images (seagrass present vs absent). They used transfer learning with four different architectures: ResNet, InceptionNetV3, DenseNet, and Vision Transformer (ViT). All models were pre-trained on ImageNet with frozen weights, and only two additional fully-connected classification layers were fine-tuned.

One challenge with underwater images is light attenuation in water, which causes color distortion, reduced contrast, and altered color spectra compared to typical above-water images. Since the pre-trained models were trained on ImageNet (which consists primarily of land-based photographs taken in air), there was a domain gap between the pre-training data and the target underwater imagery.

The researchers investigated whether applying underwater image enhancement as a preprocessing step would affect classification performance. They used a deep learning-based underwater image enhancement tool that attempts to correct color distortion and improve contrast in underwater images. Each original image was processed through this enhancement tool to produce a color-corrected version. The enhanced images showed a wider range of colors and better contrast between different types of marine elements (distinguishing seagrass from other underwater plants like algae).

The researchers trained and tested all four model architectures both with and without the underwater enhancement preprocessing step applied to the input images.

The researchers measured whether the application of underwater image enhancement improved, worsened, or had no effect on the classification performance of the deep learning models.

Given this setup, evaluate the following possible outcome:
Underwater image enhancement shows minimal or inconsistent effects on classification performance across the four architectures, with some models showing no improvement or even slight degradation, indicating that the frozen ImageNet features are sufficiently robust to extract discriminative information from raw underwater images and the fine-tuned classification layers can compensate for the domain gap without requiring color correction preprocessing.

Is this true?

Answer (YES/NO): NO